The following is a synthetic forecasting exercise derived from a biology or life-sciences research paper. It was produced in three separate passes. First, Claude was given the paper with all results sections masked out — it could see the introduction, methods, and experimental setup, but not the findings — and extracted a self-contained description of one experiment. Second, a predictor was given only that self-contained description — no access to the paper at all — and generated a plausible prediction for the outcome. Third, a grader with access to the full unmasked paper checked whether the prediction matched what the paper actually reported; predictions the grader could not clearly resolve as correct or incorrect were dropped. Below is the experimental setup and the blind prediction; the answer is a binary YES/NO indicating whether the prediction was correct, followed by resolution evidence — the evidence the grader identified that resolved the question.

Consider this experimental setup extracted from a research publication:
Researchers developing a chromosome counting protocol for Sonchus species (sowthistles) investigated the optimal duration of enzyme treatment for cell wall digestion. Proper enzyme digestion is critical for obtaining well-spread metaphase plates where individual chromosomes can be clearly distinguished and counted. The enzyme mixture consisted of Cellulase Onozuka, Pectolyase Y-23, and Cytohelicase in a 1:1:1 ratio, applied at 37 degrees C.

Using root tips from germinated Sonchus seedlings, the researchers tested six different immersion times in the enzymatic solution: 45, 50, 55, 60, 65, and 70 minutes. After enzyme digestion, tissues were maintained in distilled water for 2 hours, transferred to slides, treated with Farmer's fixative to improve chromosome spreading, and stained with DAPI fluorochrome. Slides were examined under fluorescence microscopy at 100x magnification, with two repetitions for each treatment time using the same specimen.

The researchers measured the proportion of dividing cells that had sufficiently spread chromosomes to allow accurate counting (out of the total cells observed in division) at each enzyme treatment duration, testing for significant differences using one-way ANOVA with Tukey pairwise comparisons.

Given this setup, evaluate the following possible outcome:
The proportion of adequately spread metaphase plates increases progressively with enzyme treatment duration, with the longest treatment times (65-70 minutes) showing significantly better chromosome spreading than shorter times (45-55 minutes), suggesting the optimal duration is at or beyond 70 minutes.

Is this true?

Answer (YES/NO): NO